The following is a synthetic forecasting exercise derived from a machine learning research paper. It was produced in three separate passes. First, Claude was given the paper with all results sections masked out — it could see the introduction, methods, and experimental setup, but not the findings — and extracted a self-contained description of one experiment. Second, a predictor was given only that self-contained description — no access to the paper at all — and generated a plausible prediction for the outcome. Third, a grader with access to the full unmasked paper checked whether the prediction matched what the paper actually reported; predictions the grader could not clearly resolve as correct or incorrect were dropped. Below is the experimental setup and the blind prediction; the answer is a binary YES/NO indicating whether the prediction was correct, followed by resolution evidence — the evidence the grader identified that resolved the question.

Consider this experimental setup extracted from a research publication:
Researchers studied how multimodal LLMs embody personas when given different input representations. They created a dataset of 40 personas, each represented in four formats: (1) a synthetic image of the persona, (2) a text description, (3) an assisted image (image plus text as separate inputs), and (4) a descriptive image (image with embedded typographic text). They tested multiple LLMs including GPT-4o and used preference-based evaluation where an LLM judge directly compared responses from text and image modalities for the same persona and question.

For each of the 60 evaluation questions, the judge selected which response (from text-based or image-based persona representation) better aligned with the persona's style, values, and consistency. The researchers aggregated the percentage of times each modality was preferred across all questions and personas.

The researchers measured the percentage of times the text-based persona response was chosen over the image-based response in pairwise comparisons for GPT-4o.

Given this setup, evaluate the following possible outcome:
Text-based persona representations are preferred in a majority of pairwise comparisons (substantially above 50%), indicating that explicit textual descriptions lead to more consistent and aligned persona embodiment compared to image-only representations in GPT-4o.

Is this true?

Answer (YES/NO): YES